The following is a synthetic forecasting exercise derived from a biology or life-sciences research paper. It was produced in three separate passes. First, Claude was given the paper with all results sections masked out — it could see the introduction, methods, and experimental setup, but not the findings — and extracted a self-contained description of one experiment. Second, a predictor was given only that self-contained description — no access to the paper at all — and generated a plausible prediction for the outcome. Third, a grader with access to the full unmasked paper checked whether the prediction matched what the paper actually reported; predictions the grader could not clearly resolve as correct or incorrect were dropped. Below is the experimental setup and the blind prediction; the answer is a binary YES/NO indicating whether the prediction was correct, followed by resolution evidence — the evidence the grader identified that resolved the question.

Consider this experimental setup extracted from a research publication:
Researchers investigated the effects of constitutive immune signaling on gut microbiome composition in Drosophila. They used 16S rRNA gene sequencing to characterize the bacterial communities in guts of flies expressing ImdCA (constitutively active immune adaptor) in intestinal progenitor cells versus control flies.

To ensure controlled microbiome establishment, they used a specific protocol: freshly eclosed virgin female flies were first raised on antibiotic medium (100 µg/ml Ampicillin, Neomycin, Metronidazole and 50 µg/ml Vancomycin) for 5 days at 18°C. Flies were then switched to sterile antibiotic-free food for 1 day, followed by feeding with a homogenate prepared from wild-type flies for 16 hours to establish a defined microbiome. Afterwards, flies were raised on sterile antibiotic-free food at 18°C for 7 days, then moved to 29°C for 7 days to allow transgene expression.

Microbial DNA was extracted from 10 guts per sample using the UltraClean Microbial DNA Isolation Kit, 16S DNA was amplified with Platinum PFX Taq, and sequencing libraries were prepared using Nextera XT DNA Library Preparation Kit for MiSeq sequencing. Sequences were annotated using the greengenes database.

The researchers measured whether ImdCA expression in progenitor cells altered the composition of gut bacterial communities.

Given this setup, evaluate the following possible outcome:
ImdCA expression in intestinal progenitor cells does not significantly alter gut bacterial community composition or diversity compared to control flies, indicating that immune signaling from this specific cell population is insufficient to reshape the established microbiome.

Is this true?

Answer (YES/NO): YES